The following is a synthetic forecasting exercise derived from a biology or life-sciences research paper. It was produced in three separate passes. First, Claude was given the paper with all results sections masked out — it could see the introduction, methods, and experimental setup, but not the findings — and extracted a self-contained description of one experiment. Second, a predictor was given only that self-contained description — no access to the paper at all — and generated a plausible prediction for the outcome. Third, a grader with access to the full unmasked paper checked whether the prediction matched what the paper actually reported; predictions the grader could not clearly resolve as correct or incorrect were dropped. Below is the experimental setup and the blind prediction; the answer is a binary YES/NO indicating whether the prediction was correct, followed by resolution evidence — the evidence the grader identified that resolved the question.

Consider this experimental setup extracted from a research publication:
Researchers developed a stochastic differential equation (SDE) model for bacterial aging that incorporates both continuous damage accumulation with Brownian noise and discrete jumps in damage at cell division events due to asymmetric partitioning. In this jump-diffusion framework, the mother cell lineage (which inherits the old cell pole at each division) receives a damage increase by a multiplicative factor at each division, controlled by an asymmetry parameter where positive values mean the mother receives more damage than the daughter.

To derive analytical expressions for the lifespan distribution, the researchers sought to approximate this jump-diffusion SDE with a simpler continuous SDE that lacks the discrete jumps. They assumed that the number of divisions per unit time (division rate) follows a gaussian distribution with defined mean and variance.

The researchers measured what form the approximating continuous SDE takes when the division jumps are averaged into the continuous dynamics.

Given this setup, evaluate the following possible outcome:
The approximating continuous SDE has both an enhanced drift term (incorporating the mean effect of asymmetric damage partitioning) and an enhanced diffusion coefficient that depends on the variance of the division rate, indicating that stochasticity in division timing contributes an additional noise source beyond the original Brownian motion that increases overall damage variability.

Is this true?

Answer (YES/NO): YES